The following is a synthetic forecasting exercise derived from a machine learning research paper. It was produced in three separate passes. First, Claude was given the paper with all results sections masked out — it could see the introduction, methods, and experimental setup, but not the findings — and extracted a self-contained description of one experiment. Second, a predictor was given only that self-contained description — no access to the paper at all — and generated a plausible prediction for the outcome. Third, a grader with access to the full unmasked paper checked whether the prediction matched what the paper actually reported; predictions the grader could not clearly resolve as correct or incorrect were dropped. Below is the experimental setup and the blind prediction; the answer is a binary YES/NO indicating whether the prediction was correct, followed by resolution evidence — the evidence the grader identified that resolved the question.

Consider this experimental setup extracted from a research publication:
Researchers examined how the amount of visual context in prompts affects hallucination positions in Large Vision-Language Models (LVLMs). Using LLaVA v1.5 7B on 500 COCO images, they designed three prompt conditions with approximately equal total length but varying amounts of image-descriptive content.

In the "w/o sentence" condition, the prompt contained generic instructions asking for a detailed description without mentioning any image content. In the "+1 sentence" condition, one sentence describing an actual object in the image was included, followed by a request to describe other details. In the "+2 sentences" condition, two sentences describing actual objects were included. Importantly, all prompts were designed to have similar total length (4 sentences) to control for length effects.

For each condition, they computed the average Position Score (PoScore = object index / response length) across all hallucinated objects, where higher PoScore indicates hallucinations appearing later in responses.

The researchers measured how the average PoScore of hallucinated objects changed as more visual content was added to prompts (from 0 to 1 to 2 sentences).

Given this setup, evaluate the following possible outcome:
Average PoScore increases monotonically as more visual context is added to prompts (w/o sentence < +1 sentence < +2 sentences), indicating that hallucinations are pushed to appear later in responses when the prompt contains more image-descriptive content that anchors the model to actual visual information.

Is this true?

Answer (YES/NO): NO